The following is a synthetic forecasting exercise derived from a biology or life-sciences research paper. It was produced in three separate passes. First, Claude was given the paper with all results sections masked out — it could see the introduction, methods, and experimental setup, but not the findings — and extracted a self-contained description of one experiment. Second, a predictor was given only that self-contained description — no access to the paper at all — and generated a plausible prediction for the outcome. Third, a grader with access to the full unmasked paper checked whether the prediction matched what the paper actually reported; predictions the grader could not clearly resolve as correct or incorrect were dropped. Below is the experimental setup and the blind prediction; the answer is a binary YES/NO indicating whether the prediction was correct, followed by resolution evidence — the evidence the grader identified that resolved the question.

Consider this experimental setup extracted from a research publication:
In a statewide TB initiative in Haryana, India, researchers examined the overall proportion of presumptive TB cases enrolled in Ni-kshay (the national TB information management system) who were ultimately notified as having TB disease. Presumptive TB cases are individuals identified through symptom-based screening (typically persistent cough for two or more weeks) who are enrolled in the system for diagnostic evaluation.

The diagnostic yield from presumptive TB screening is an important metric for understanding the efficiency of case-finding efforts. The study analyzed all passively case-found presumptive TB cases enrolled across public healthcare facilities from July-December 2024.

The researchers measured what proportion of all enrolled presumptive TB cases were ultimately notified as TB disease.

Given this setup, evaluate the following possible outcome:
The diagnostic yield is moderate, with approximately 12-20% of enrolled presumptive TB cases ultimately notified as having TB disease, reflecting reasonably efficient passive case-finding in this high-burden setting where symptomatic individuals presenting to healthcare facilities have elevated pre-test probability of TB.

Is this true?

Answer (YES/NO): NO